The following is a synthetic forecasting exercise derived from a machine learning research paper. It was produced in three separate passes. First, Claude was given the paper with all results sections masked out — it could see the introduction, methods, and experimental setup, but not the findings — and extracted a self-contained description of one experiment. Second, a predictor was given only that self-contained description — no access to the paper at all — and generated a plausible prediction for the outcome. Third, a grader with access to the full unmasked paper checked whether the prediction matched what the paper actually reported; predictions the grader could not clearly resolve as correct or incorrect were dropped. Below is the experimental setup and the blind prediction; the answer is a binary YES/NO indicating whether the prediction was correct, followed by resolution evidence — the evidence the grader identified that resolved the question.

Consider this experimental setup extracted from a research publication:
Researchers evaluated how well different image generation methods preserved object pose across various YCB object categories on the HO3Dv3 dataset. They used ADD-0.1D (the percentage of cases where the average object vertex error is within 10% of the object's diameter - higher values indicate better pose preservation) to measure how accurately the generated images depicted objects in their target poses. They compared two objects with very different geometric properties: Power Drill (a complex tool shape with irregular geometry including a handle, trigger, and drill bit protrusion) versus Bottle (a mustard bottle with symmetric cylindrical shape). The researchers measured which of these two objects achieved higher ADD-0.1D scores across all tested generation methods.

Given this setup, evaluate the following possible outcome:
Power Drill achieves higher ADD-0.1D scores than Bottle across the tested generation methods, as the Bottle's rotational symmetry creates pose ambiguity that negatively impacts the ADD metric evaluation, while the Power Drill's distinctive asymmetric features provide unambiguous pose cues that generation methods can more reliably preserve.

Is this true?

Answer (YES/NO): NO